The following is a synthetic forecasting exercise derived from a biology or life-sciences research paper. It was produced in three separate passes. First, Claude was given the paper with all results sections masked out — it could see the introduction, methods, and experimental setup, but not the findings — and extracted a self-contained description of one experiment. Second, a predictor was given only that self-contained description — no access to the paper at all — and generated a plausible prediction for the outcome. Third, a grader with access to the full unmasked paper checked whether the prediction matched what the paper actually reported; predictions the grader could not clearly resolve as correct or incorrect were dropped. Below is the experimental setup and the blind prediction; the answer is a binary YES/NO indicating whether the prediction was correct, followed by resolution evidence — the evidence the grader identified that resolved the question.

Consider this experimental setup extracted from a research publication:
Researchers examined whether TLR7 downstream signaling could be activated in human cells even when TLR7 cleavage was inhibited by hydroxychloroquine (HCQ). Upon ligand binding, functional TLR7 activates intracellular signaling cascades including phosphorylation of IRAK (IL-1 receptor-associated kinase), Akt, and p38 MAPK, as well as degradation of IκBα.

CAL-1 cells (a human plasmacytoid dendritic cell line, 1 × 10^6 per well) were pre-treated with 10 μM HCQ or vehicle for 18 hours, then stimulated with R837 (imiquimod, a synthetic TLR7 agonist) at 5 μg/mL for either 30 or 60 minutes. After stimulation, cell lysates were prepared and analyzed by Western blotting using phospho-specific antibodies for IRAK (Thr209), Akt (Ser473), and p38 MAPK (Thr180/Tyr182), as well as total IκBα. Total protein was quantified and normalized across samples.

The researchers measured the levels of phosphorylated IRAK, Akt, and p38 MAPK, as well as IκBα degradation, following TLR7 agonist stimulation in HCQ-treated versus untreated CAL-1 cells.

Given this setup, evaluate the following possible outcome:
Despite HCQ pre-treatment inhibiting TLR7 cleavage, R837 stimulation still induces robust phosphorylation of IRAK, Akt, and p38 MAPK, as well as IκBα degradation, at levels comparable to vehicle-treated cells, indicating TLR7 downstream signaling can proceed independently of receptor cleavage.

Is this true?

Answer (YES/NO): NO